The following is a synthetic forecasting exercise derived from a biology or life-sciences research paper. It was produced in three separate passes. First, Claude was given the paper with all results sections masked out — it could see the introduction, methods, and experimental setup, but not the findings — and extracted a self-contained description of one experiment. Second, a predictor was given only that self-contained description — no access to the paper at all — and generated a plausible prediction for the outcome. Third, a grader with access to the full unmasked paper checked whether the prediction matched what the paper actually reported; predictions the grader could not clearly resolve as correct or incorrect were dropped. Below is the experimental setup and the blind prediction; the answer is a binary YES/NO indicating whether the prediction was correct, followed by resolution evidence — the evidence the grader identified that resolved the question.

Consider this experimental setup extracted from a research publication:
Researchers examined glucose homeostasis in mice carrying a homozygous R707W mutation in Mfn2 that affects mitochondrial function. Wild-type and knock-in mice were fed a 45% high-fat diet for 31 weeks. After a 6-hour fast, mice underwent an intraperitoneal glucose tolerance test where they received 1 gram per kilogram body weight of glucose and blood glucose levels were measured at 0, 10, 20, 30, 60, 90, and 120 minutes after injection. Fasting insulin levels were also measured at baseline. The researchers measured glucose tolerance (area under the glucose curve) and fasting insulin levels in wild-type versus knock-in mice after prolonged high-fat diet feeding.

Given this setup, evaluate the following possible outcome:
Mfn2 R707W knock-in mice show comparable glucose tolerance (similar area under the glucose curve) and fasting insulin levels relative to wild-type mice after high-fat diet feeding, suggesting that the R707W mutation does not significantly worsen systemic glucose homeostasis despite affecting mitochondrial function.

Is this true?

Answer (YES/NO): YES